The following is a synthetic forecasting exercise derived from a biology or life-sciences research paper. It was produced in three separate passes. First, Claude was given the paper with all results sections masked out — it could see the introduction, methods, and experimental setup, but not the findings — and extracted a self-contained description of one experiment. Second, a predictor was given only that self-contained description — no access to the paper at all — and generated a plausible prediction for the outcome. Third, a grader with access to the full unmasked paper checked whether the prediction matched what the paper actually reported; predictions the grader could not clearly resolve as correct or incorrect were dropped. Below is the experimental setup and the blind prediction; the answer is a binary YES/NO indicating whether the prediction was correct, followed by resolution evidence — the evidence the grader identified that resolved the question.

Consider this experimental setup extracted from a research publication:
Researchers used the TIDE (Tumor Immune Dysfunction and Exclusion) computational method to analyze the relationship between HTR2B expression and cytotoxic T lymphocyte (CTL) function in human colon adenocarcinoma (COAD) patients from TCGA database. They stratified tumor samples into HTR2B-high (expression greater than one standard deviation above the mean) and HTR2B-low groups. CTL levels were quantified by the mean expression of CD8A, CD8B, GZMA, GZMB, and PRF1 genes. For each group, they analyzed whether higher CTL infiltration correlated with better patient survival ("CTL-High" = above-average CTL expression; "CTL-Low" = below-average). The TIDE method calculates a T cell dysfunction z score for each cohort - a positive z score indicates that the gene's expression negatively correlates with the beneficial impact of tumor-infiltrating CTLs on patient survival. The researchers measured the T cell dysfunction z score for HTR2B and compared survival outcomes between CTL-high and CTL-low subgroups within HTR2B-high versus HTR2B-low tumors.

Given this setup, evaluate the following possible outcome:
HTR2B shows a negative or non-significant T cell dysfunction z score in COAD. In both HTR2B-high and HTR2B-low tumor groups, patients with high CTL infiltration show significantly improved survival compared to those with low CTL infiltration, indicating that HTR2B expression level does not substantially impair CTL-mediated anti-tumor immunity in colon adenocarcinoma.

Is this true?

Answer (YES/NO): NO